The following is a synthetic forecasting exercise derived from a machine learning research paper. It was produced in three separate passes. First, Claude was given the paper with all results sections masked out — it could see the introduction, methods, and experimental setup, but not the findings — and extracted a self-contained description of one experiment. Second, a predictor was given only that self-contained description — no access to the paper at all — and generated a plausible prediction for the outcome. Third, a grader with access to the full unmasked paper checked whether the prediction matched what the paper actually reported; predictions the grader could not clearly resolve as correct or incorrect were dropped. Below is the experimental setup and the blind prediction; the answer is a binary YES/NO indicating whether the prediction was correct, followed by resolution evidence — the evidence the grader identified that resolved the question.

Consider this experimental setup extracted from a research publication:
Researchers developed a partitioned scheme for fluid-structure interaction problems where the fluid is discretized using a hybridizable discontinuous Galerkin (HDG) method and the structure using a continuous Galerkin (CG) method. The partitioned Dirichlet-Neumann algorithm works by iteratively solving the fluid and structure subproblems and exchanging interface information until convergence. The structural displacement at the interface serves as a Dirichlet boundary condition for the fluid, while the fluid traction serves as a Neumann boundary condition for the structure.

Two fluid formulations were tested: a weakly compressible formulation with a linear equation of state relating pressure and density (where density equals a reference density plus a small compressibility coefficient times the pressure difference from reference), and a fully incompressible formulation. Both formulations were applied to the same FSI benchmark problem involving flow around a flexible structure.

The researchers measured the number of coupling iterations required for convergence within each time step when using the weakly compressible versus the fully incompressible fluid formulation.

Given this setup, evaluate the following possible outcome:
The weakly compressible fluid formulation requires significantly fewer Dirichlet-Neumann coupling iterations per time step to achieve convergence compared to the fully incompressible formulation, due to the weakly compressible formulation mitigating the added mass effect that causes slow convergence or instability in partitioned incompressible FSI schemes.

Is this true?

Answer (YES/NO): YES